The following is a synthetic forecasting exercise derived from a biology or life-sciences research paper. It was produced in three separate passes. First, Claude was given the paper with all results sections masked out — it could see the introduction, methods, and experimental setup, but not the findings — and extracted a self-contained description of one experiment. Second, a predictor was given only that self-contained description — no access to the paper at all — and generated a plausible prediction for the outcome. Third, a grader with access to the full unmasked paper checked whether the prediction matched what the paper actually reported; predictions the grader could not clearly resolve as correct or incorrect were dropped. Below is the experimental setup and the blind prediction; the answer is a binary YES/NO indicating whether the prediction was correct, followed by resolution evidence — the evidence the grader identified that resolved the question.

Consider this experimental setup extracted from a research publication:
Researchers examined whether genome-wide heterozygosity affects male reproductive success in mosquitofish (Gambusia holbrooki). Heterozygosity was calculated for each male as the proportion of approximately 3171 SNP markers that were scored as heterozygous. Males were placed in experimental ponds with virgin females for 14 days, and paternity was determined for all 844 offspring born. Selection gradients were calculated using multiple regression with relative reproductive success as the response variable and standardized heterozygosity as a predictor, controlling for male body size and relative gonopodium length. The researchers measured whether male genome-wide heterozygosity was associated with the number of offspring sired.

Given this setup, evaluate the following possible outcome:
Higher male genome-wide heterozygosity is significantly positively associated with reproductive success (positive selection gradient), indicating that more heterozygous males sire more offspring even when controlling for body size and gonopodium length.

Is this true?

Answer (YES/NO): YES